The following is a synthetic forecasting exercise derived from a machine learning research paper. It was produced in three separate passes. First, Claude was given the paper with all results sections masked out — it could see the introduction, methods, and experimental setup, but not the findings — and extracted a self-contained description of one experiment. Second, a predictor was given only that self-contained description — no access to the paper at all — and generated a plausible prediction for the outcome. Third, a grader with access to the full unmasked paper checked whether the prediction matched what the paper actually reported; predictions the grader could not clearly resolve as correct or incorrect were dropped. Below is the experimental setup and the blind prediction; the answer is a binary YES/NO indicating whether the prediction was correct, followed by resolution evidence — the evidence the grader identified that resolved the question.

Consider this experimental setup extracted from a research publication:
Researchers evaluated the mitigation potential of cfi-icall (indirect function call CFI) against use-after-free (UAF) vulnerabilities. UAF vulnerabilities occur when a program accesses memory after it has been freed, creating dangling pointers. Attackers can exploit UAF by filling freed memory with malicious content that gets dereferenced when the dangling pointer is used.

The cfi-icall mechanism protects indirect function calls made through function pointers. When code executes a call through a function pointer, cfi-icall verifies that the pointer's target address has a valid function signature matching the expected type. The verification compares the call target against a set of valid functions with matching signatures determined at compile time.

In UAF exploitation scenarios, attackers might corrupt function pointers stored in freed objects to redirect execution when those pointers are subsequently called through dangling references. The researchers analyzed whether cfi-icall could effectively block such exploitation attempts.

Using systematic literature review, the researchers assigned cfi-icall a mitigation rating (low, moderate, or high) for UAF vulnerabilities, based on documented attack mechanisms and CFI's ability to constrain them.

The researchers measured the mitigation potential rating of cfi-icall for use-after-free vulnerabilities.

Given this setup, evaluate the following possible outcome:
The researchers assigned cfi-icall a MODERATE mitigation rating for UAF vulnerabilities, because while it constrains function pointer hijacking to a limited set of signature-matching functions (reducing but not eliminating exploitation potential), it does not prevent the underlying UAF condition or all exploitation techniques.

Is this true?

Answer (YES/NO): YES